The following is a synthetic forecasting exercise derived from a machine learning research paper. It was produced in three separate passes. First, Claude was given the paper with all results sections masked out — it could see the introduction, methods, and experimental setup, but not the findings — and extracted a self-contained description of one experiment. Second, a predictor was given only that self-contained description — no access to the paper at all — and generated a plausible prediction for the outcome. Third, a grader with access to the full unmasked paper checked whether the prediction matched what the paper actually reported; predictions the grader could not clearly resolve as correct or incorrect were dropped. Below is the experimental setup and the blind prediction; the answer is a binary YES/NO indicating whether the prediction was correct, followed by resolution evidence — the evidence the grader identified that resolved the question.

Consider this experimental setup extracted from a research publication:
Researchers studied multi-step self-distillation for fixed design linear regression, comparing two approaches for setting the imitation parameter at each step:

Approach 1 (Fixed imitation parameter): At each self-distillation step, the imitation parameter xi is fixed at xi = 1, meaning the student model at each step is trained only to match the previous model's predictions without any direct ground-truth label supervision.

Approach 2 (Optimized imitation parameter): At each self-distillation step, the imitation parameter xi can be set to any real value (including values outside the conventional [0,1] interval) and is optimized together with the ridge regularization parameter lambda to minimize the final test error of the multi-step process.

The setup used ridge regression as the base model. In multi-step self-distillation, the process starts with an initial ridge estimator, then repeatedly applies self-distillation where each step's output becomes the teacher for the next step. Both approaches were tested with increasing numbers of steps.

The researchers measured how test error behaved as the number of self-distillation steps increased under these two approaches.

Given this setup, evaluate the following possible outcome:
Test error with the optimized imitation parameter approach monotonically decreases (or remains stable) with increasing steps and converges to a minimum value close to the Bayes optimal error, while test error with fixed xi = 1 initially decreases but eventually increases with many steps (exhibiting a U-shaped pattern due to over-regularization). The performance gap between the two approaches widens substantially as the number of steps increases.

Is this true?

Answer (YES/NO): YES